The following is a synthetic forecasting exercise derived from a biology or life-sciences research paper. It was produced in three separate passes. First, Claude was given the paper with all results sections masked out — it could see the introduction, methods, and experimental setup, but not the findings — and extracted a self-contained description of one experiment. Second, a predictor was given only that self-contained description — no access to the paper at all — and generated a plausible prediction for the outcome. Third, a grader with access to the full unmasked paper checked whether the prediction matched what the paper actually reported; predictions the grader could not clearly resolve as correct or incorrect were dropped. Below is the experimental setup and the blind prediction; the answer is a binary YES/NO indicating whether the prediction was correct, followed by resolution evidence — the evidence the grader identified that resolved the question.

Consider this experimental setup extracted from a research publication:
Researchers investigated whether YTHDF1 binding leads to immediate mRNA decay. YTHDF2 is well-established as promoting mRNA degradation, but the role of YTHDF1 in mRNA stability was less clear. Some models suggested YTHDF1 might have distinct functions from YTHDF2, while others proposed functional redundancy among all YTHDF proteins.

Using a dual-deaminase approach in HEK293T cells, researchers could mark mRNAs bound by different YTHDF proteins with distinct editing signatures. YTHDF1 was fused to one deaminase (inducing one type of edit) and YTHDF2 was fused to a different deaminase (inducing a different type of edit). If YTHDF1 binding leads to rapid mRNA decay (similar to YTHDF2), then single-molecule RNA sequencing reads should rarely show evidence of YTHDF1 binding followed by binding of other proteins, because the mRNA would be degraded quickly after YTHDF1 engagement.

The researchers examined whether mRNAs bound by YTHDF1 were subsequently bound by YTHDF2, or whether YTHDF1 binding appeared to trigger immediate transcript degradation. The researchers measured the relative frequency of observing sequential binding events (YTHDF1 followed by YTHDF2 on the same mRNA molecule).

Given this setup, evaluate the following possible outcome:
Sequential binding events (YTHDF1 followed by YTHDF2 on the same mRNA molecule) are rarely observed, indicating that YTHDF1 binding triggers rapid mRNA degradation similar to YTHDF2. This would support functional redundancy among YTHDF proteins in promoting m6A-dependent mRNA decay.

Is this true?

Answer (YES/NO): NO